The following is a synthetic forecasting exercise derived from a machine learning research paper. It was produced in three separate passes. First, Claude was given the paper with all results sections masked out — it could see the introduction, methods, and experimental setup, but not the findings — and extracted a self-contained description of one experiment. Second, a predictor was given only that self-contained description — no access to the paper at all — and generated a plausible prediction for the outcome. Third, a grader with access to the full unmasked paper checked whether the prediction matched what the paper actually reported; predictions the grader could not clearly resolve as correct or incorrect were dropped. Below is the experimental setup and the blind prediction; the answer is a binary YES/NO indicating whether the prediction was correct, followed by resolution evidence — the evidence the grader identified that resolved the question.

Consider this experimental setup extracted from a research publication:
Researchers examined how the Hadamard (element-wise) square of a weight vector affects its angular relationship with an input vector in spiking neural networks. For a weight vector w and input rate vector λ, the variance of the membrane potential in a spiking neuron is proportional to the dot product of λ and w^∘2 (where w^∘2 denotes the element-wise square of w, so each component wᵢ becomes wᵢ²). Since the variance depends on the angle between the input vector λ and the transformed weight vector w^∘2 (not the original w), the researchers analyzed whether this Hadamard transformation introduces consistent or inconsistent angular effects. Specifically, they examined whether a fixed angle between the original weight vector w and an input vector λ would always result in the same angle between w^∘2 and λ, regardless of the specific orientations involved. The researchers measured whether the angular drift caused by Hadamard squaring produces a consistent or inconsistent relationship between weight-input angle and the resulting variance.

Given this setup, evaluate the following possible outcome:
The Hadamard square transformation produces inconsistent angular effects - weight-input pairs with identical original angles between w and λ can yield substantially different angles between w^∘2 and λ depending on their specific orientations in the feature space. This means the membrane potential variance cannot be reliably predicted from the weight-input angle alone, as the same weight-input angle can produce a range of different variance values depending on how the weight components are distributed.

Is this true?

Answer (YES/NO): YES